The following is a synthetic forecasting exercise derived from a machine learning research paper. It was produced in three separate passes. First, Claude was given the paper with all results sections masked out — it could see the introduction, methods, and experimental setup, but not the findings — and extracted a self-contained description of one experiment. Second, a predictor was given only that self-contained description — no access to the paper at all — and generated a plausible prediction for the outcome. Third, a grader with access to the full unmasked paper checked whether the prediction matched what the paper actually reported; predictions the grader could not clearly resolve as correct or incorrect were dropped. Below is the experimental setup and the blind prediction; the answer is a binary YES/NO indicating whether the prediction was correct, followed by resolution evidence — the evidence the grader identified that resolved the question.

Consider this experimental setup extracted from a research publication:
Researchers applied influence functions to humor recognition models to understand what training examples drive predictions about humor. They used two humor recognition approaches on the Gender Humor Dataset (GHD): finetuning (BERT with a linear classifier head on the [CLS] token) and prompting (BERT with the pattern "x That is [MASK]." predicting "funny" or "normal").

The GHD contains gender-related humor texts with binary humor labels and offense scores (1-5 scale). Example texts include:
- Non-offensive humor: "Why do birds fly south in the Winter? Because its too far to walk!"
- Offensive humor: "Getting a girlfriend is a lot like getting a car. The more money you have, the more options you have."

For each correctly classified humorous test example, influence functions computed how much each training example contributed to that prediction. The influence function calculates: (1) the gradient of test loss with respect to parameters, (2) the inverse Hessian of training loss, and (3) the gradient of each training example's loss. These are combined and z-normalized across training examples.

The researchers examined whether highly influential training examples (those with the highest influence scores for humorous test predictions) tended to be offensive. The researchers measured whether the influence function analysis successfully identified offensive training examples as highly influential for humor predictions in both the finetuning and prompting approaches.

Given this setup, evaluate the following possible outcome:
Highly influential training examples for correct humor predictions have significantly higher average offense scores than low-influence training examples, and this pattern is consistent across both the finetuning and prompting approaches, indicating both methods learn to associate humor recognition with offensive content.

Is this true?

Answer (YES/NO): YES